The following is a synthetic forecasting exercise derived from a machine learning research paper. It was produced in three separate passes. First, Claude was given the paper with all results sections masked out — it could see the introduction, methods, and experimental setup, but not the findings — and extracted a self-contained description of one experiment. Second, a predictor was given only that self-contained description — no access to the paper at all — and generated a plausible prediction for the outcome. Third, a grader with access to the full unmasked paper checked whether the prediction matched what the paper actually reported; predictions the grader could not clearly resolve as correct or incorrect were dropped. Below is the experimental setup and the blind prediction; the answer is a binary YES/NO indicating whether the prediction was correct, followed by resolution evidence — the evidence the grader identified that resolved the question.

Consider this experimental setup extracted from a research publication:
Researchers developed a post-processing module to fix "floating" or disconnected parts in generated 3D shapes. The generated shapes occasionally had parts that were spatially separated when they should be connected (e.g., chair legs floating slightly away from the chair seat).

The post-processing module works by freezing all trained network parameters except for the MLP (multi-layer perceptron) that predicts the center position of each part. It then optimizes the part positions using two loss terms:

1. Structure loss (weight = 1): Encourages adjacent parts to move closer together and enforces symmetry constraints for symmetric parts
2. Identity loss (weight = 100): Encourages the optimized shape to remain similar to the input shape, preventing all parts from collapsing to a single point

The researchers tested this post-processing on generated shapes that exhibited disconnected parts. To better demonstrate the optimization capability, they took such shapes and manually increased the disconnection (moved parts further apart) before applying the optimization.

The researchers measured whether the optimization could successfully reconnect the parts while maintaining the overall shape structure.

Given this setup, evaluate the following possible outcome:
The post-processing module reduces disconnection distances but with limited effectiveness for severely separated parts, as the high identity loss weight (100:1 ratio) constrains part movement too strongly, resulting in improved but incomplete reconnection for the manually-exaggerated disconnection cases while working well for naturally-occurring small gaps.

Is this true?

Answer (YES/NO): NO